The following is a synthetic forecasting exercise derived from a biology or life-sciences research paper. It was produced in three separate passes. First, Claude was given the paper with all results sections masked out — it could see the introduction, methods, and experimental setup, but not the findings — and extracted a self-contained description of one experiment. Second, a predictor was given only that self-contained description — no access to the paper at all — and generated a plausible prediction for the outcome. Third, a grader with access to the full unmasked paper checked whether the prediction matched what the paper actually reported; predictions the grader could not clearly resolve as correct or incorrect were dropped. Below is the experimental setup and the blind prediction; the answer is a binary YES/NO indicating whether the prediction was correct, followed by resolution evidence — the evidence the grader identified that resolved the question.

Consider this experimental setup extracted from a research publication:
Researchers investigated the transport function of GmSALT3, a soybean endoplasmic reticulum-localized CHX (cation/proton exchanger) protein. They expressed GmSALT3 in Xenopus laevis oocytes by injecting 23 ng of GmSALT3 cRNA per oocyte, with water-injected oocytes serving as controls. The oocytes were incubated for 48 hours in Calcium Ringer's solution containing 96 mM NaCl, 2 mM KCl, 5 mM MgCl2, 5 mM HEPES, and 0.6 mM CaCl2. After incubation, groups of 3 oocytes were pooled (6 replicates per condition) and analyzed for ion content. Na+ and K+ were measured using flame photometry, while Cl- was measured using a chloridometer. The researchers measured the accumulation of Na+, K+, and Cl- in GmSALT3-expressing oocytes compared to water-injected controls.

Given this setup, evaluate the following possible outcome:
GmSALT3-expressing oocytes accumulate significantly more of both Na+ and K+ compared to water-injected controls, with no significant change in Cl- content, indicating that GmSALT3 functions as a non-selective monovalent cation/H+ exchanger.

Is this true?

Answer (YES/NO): NO